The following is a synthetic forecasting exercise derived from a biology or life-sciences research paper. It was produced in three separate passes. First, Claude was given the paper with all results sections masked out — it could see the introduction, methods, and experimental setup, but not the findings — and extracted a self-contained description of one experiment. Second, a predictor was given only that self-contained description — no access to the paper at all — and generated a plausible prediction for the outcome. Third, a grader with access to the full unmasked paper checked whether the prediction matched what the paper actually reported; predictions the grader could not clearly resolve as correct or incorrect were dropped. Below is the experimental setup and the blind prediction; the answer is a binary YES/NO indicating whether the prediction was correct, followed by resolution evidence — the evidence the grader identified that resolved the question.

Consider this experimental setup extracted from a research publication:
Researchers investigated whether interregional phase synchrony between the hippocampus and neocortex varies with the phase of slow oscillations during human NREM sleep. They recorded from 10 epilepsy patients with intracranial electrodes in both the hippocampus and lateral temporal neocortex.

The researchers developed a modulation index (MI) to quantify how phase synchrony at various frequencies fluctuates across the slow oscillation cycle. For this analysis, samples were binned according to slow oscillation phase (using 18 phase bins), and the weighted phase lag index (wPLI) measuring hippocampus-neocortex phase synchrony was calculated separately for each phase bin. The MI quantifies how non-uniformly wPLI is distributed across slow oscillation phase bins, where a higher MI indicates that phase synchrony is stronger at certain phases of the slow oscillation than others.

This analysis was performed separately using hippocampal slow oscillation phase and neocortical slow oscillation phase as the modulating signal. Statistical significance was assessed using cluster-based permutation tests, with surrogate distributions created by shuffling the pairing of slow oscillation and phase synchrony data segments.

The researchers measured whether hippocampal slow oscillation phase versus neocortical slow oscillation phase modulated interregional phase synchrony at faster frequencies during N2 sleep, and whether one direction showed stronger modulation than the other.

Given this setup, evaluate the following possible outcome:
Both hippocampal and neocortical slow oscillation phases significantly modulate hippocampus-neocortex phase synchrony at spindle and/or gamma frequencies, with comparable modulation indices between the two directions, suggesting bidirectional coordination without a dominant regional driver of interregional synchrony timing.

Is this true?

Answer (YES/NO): NO